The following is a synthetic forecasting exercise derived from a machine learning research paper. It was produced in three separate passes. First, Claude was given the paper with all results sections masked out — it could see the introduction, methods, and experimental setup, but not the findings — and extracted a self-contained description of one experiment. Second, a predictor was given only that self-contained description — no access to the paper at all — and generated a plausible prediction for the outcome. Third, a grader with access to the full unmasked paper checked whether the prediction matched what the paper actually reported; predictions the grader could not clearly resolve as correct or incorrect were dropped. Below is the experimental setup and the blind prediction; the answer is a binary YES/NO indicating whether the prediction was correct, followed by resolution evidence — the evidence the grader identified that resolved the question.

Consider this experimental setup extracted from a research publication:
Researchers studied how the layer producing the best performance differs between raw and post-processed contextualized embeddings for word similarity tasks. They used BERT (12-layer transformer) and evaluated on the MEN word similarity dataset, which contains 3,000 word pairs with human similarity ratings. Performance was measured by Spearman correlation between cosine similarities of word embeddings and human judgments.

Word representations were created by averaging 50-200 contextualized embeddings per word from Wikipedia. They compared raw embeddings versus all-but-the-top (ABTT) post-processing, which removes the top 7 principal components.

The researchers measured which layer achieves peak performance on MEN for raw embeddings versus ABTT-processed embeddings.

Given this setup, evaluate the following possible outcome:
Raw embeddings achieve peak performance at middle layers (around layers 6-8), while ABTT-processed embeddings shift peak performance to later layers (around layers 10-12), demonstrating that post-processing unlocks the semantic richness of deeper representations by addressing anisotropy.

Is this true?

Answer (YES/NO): NO